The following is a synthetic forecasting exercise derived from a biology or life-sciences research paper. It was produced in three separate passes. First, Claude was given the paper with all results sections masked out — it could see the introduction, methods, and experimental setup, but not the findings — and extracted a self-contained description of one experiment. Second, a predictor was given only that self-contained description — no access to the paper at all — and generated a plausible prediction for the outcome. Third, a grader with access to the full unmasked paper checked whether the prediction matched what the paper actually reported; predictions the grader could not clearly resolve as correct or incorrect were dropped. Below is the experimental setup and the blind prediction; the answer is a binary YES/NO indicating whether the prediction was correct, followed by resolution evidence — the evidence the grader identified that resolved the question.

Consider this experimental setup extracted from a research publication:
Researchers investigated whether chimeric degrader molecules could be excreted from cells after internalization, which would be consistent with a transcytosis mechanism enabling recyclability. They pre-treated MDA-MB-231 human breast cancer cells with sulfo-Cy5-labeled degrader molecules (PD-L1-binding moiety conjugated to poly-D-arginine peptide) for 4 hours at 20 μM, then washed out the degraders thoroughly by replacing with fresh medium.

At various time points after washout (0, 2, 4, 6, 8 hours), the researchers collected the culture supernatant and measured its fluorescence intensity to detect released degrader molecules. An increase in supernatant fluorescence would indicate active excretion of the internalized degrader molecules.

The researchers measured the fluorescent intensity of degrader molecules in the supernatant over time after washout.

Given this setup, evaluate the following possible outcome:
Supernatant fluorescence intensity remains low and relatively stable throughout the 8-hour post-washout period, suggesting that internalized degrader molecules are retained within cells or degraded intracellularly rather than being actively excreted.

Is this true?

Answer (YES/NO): NO